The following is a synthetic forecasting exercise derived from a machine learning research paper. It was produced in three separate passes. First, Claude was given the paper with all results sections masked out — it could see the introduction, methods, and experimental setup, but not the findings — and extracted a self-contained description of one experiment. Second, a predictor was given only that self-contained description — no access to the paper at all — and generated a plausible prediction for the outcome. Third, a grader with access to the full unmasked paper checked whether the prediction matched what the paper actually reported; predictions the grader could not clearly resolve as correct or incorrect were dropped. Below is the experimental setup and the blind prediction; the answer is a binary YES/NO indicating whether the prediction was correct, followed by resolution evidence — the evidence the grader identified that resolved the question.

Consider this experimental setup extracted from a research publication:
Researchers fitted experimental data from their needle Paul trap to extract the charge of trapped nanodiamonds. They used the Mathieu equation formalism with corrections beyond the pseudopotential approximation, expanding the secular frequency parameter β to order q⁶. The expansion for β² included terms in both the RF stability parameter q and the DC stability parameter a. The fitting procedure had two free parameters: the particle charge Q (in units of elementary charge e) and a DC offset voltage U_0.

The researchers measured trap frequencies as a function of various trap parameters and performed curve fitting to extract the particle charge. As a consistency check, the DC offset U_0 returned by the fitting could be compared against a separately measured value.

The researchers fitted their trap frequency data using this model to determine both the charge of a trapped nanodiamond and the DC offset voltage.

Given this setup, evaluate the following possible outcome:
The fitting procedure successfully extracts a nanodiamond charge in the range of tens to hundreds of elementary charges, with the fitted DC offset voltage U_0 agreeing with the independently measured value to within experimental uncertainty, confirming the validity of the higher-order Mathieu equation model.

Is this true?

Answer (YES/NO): NO